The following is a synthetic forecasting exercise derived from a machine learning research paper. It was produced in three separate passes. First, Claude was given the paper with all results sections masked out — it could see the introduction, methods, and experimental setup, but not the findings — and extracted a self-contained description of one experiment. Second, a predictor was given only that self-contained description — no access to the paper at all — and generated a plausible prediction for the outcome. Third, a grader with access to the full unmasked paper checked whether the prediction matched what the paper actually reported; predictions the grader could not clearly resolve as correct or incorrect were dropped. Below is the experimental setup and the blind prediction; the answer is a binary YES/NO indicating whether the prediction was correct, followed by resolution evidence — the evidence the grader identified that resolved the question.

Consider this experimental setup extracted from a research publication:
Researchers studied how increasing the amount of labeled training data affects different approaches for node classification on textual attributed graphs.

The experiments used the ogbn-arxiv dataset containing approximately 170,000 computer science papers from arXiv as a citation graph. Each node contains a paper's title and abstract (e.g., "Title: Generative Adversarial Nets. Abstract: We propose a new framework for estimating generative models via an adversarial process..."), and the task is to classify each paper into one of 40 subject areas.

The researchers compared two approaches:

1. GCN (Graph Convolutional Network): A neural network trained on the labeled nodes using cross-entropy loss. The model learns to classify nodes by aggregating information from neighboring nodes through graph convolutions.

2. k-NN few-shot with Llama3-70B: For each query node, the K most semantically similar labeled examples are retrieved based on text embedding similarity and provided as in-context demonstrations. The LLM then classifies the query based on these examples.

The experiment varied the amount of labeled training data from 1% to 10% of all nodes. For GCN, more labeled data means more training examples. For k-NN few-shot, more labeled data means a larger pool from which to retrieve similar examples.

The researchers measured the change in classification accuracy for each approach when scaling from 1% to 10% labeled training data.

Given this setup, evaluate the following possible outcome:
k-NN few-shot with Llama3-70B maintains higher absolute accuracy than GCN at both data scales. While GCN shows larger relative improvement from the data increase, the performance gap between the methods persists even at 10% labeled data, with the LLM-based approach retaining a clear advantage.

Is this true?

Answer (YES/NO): NO